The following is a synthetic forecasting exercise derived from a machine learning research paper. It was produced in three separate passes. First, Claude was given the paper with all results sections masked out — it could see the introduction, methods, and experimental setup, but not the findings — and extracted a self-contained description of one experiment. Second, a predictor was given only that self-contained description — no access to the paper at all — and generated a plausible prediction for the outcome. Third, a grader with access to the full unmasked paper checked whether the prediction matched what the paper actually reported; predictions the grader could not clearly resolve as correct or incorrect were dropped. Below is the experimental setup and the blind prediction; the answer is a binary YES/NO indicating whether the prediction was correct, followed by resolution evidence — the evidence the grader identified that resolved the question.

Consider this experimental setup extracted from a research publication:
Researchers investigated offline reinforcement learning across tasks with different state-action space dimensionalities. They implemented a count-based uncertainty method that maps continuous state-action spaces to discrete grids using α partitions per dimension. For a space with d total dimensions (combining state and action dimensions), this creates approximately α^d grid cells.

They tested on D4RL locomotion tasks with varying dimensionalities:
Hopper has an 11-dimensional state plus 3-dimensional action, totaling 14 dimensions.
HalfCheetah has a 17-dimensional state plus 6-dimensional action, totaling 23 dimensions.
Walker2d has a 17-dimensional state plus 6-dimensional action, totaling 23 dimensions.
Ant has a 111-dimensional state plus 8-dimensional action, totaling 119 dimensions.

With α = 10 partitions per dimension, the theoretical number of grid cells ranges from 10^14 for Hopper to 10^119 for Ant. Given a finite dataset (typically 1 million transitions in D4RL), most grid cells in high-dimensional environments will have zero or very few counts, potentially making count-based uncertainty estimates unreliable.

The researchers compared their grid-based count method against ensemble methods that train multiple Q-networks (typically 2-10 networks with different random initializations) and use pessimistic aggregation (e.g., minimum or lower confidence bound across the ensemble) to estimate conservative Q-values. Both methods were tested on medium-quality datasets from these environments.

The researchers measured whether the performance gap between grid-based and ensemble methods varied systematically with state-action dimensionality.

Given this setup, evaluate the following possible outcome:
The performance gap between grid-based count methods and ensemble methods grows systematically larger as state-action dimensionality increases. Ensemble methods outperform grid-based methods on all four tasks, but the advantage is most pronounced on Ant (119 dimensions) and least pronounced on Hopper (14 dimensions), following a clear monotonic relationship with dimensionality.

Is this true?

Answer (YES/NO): NO